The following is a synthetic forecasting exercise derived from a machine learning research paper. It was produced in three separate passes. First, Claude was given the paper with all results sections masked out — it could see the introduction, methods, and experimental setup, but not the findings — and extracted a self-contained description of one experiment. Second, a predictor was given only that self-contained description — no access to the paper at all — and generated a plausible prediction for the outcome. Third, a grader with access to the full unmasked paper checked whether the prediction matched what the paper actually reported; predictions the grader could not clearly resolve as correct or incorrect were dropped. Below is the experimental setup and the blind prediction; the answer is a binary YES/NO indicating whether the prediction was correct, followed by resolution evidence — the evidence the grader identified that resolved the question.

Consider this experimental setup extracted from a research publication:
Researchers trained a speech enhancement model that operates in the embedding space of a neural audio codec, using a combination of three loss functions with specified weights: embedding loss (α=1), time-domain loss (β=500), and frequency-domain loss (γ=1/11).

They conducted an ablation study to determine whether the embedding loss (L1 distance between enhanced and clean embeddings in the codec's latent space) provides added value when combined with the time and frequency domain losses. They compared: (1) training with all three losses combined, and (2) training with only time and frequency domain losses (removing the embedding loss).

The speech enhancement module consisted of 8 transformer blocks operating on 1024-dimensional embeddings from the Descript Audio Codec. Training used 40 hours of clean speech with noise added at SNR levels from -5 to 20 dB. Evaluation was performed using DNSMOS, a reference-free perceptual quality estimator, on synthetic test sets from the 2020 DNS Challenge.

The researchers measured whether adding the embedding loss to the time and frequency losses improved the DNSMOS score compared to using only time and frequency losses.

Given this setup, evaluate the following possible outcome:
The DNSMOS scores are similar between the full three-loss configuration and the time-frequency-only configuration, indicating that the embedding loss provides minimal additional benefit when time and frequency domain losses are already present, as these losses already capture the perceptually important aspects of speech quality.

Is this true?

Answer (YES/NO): NO